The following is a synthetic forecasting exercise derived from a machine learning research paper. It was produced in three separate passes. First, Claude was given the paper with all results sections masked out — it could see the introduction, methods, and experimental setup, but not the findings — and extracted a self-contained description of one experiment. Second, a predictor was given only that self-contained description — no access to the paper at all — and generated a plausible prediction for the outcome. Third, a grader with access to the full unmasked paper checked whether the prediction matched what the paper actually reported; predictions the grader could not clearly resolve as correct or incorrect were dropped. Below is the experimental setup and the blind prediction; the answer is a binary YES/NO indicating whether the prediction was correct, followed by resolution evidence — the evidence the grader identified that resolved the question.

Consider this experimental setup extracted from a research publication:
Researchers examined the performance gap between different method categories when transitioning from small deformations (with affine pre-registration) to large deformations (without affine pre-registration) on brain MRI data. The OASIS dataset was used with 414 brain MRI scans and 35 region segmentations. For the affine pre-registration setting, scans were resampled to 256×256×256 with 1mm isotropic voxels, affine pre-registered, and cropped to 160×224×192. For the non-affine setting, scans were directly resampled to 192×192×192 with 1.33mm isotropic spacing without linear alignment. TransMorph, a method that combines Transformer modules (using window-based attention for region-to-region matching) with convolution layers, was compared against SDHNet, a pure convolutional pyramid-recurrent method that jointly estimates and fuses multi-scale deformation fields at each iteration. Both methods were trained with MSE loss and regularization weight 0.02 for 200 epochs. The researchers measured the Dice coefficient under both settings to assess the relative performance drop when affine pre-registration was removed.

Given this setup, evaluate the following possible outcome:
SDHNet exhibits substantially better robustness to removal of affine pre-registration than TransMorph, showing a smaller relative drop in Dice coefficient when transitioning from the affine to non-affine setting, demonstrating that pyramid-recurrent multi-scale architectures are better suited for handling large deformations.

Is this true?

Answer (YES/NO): YES